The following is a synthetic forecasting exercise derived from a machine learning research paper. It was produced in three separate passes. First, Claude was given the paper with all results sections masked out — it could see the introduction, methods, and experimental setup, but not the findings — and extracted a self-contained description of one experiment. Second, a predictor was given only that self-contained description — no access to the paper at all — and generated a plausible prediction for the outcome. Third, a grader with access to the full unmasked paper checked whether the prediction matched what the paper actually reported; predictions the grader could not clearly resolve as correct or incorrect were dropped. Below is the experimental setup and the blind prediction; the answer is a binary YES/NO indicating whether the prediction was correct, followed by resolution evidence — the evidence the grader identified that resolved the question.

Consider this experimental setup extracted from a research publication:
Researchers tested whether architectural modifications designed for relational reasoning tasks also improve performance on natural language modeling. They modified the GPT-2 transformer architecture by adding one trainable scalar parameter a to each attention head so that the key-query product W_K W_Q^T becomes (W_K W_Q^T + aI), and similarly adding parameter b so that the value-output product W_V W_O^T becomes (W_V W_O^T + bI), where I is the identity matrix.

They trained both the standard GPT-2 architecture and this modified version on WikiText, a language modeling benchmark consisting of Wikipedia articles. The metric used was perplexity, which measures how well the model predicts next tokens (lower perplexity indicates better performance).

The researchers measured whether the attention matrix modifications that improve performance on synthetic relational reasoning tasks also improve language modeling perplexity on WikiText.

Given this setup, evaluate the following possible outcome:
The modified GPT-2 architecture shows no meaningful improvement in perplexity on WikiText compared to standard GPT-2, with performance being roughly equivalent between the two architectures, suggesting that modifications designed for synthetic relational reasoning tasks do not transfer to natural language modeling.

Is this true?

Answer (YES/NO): NO